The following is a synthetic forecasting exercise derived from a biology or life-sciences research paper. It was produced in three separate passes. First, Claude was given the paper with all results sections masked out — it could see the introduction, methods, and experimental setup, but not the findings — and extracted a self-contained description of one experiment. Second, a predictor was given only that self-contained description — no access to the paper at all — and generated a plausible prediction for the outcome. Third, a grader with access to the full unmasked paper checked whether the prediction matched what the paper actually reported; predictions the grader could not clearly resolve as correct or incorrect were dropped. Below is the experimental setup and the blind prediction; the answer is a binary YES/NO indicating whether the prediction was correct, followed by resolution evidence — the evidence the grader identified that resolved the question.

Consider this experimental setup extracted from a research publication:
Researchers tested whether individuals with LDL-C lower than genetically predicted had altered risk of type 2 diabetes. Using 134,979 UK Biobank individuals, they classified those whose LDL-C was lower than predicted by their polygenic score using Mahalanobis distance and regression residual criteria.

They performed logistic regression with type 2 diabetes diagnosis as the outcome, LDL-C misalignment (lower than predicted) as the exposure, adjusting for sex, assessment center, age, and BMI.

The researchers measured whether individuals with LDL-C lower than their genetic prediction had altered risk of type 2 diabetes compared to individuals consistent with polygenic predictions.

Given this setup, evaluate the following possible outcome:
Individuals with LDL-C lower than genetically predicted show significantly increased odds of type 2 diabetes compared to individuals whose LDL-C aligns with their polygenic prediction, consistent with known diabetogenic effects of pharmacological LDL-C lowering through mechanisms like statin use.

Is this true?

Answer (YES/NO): NO